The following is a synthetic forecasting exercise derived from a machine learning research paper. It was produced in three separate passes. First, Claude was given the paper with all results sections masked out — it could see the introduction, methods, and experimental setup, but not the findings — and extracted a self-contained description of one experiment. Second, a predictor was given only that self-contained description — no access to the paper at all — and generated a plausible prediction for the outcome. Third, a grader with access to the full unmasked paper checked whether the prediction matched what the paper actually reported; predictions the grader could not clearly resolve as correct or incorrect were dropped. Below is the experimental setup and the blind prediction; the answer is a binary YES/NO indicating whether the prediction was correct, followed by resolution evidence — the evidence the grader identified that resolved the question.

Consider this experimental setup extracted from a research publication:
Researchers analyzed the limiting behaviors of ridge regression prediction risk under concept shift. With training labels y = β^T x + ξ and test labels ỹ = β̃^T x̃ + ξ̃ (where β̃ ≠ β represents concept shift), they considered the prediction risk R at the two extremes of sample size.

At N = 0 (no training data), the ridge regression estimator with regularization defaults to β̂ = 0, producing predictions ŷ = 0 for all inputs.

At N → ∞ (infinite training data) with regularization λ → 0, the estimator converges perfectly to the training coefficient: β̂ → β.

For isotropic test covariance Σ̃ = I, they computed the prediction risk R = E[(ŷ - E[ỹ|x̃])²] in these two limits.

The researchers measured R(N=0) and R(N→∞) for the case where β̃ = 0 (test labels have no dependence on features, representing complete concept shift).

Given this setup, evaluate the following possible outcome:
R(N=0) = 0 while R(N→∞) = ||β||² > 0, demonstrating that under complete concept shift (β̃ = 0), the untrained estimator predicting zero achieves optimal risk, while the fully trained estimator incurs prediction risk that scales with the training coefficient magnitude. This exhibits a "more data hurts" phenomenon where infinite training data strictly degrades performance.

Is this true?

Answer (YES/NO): YES